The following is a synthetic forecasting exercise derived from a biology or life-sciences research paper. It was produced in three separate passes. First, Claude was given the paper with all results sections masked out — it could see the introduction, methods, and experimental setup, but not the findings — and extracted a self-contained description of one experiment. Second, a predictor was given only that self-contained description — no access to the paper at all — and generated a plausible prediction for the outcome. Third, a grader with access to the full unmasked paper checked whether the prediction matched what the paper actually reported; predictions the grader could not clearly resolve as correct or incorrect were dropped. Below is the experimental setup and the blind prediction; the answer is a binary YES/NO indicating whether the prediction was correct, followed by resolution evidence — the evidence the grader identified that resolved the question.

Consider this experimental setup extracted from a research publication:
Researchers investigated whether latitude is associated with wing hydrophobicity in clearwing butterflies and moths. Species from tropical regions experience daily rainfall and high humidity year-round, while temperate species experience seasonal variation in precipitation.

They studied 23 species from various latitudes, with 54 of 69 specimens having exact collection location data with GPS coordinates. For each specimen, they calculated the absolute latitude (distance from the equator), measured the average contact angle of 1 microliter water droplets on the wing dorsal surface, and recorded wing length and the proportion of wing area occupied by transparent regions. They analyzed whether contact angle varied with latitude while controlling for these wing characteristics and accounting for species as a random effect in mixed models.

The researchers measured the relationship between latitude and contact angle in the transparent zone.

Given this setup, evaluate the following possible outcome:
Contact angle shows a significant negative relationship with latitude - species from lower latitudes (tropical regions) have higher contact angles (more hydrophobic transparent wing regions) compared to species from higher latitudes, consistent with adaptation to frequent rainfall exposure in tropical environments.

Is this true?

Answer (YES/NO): YES